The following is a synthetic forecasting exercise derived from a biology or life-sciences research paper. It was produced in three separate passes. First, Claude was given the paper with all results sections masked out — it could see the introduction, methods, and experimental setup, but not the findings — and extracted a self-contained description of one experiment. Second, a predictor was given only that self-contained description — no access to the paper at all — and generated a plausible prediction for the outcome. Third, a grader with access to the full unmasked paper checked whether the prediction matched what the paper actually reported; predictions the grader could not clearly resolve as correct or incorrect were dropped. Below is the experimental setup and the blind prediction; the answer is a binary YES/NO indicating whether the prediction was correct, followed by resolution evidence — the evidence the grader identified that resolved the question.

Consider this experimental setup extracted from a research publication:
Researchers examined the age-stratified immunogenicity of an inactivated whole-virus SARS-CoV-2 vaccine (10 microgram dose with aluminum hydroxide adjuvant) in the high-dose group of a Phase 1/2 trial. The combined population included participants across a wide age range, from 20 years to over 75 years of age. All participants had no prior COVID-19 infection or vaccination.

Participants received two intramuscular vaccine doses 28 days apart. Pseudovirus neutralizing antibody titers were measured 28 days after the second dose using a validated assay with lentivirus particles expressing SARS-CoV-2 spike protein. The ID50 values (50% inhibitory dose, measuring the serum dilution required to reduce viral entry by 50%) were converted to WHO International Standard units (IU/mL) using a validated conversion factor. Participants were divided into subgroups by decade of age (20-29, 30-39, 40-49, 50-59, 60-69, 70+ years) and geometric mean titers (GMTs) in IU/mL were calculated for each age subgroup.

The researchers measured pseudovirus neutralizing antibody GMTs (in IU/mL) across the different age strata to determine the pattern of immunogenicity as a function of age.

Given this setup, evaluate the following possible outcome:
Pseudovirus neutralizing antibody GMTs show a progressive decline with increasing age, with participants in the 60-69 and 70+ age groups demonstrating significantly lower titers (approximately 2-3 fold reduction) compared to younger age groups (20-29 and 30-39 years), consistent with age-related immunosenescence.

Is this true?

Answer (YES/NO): YES